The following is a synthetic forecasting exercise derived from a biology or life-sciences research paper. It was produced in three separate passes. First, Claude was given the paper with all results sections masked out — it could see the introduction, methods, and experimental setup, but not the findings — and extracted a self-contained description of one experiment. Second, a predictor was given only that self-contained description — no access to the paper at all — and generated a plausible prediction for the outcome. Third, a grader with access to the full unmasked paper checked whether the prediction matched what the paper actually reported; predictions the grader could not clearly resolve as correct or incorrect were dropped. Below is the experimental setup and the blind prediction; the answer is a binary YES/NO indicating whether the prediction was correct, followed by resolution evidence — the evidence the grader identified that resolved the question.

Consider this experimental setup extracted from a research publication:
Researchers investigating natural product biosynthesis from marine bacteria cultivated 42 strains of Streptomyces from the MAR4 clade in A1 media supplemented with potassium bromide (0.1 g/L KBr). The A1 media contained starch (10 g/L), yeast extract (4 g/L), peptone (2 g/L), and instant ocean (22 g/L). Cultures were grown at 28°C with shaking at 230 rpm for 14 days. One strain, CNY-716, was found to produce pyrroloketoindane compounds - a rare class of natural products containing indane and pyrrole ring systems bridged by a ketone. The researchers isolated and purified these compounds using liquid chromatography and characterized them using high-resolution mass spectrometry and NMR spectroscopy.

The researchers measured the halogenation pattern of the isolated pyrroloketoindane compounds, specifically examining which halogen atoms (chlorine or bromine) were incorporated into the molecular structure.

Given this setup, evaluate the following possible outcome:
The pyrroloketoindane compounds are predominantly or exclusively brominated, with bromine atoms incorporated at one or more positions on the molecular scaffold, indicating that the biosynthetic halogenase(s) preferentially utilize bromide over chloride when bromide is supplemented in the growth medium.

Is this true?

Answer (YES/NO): NO